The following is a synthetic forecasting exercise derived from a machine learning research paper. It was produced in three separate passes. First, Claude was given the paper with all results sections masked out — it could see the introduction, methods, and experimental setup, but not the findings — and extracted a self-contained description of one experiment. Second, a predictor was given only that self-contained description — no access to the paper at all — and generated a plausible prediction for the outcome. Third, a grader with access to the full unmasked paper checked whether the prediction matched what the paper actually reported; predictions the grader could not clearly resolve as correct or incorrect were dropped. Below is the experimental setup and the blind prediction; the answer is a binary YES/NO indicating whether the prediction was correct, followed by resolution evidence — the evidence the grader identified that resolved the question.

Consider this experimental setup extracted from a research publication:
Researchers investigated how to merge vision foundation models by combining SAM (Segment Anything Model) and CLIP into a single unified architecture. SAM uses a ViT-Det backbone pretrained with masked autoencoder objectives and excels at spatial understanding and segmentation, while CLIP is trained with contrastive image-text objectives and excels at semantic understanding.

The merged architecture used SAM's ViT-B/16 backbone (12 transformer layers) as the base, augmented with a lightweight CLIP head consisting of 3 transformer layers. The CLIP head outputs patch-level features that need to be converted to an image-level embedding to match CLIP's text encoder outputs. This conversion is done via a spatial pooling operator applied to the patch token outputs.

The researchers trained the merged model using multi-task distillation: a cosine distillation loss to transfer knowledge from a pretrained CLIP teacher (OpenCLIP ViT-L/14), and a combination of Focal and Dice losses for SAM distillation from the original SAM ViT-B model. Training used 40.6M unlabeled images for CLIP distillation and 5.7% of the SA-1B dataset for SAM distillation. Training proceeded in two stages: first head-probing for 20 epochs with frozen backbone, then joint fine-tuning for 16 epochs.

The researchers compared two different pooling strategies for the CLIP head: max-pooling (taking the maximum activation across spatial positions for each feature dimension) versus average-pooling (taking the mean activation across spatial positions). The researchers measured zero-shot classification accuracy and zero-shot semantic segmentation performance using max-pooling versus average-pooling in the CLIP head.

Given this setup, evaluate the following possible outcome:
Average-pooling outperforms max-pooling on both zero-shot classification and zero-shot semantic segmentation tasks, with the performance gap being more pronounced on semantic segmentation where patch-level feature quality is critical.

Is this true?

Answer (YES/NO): NO